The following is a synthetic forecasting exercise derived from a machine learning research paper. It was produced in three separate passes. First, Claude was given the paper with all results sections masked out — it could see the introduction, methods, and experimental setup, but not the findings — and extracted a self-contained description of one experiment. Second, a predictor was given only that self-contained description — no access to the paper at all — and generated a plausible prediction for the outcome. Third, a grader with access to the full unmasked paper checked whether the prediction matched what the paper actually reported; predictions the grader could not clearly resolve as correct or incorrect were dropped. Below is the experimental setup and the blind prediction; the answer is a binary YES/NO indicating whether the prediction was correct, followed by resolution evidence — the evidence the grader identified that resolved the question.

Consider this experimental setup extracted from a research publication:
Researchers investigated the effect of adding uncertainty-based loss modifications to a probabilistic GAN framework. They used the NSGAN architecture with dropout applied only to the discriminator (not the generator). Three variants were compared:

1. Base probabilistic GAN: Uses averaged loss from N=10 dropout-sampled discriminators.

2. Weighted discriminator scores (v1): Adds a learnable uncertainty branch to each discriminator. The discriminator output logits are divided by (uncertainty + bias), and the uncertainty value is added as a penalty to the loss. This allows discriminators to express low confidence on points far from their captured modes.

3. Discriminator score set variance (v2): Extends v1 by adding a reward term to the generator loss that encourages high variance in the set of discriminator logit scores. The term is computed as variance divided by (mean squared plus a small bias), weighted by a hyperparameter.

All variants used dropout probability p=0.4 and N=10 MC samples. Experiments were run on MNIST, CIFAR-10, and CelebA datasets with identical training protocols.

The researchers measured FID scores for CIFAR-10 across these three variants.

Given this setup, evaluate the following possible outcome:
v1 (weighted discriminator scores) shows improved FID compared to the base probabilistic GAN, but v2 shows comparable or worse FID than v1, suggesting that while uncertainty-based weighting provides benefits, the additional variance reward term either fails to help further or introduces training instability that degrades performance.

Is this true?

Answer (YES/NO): NO